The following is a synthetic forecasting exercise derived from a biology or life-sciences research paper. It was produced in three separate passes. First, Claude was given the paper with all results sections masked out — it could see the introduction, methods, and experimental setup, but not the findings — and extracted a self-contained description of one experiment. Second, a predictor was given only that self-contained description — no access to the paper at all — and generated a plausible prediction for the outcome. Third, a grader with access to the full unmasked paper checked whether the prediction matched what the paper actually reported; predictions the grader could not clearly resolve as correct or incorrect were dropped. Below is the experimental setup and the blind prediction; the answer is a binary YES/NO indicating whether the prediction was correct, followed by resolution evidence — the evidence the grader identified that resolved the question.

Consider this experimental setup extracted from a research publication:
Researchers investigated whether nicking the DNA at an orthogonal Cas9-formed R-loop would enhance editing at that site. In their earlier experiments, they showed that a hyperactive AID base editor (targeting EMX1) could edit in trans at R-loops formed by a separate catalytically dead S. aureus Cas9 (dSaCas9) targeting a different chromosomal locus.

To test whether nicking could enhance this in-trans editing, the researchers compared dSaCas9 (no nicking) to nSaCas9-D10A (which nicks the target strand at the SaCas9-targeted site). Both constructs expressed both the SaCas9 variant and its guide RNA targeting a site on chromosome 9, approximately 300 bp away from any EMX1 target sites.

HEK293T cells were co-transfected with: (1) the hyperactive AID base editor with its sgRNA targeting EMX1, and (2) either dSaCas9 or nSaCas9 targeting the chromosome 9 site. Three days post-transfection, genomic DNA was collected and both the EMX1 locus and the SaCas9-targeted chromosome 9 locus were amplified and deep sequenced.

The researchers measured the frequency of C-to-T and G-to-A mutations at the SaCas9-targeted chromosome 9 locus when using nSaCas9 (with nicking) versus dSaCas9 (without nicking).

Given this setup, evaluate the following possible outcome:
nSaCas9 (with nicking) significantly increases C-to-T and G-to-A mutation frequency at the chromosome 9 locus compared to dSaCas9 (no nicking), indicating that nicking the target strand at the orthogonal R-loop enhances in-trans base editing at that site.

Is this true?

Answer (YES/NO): NO